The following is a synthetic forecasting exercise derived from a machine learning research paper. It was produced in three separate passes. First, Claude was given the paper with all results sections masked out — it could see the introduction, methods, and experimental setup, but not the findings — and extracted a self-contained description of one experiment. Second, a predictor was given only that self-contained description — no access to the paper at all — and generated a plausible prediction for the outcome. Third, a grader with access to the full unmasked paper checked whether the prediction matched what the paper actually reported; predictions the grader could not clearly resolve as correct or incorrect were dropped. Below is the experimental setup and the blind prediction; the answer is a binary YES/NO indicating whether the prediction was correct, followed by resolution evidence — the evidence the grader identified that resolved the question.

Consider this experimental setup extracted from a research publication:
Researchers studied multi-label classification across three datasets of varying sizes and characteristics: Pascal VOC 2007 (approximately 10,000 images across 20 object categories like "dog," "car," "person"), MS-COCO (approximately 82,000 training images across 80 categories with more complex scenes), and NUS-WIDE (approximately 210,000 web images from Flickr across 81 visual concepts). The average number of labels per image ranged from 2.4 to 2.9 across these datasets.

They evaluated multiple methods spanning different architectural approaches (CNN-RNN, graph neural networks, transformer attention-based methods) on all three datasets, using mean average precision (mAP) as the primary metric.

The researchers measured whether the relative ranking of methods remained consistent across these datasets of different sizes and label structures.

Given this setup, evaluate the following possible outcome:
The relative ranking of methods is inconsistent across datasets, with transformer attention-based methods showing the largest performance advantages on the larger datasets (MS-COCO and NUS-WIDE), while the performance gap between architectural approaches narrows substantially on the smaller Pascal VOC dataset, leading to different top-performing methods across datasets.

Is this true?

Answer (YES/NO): NO